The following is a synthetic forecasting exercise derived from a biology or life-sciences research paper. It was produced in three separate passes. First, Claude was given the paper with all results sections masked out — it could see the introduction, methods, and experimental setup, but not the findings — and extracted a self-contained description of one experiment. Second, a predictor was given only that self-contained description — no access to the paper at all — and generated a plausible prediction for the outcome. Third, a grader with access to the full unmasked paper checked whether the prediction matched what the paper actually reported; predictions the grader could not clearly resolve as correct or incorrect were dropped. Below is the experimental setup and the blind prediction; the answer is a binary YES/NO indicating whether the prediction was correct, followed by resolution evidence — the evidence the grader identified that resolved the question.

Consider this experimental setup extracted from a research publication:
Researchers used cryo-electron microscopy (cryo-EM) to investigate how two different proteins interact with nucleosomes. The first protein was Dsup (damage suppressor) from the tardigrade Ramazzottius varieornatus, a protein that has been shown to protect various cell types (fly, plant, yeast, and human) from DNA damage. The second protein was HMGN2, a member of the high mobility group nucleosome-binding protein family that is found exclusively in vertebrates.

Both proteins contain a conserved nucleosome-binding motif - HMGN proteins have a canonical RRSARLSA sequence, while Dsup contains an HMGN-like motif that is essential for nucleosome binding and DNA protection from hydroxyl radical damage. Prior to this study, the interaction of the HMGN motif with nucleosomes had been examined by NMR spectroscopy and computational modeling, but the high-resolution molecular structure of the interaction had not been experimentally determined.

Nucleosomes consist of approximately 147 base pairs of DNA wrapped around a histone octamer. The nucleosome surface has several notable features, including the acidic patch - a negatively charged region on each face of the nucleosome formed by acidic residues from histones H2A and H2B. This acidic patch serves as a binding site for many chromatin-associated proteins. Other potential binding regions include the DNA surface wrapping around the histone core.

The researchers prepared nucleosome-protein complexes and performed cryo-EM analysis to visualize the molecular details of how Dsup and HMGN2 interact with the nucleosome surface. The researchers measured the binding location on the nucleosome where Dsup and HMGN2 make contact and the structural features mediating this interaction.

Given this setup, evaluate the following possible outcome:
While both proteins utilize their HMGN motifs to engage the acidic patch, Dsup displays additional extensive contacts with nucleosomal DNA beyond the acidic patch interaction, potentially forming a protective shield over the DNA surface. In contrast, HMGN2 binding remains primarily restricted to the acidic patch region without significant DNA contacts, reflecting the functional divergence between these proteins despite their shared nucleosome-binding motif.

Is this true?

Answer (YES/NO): NO